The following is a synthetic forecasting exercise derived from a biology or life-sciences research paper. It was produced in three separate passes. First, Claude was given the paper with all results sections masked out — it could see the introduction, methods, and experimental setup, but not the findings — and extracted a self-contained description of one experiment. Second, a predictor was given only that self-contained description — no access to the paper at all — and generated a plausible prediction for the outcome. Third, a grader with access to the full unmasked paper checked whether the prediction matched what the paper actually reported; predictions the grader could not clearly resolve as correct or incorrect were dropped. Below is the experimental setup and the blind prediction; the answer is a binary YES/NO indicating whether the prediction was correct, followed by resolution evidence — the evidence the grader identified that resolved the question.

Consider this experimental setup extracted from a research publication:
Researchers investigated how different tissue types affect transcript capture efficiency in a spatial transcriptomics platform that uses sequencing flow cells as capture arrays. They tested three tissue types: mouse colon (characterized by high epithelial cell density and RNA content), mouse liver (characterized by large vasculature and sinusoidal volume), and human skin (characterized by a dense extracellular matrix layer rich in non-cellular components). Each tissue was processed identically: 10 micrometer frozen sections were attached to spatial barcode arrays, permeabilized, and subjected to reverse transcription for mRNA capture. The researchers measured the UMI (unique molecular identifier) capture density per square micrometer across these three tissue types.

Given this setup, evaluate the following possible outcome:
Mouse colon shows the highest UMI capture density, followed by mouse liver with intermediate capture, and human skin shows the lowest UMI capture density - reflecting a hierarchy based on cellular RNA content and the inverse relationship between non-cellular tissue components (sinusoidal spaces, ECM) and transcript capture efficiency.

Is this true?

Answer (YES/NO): YES